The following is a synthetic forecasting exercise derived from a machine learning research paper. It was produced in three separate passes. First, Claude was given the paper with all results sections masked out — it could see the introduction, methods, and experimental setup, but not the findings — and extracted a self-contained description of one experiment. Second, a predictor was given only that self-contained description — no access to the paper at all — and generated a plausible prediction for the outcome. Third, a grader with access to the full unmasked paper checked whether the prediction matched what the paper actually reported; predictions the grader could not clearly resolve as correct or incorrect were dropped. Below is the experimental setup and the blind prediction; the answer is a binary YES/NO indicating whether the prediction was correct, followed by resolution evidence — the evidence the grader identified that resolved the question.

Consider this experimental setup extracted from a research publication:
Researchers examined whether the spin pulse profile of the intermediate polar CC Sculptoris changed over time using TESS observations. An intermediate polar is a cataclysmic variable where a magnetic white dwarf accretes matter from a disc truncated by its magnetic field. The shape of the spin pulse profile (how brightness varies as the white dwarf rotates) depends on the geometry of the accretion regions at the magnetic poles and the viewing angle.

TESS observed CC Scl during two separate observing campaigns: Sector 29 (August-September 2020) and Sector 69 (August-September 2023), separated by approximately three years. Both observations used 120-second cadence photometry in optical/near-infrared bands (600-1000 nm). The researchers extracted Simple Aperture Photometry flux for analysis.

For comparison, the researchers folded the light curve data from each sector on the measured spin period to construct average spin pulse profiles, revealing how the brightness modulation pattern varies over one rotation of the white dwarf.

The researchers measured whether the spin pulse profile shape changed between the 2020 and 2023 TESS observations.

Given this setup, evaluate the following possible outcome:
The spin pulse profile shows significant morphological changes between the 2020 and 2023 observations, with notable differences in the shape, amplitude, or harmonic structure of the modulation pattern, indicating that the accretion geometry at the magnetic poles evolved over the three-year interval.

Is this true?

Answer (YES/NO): YES